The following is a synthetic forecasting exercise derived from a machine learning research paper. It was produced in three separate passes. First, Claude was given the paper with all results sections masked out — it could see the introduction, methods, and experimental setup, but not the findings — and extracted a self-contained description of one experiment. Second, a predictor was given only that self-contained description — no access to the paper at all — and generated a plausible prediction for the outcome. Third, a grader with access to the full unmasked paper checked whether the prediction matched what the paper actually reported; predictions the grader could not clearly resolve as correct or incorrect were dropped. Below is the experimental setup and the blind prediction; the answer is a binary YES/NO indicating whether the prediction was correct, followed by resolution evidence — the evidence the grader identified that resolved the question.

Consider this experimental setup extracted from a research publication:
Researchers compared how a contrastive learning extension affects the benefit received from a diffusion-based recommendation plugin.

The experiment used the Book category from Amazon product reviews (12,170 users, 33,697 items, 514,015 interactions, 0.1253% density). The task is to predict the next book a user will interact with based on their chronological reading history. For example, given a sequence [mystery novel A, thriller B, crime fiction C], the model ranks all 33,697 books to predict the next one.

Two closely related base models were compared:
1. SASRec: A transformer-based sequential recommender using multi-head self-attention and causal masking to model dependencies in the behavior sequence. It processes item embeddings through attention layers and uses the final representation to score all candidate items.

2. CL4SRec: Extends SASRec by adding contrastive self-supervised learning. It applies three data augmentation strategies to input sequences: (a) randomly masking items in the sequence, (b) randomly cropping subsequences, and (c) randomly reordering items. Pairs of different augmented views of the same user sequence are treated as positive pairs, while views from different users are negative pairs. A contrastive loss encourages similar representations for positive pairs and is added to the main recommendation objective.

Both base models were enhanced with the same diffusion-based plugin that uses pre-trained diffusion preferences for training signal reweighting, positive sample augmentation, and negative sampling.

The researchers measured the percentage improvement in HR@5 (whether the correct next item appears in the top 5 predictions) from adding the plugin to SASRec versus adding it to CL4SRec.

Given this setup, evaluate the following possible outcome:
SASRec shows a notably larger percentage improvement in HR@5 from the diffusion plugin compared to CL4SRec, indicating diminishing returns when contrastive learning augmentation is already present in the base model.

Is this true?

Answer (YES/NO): NO